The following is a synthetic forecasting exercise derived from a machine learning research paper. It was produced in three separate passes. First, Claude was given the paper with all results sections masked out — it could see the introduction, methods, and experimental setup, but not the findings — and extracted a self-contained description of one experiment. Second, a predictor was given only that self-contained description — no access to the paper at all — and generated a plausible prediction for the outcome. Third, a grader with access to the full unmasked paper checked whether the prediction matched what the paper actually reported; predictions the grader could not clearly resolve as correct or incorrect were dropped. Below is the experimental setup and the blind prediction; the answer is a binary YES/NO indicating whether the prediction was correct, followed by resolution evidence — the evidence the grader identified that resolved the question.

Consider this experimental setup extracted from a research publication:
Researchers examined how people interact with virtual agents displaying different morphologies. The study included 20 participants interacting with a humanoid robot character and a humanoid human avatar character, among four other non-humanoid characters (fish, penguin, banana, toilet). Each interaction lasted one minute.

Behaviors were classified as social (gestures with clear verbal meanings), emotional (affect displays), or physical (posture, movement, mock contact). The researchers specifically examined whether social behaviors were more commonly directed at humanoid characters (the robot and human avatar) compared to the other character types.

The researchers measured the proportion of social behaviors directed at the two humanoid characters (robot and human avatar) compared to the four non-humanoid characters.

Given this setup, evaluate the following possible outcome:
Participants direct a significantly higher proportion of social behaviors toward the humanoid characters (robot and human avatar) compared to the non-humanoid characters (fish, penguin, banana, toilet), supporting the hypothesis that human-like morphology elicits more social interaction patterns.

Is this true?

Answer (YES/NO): NO